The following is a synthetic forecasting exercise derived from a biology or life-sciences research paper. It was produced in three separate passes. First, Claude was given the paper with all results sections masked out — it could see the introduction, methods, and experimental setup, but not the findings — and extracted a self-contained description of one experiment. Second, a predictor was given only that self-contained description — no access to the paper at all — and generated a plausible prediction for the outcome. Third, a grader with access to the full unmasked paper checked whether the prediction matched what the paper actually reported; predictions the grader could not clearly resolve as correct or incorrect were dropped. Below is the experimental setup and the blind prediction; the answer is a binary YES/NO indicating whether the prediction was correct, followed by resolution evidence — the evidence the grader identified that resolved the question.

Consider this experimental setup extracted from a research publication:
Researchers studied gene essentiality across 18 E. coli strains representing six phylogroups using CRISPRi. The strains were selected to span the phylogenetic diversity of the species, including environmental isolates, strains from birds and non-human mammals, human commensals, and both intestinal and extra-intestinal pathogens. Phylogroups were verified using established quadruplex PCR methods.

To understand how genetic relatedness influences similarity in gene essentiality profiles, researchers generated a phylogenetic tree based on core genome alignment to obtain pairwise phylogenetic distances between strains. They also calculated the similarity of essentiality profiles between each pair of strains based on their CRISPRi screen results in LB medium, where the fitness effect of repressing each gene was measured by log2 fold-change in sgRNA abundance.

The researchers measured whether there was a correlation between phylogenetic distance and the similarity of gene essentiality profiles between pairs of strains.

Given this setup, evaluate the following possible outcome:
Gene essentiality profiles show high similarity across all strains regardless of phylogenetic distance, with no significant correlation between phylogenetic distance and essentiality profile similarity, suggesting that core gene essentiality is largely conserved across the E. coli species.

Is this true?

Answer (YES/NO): NO